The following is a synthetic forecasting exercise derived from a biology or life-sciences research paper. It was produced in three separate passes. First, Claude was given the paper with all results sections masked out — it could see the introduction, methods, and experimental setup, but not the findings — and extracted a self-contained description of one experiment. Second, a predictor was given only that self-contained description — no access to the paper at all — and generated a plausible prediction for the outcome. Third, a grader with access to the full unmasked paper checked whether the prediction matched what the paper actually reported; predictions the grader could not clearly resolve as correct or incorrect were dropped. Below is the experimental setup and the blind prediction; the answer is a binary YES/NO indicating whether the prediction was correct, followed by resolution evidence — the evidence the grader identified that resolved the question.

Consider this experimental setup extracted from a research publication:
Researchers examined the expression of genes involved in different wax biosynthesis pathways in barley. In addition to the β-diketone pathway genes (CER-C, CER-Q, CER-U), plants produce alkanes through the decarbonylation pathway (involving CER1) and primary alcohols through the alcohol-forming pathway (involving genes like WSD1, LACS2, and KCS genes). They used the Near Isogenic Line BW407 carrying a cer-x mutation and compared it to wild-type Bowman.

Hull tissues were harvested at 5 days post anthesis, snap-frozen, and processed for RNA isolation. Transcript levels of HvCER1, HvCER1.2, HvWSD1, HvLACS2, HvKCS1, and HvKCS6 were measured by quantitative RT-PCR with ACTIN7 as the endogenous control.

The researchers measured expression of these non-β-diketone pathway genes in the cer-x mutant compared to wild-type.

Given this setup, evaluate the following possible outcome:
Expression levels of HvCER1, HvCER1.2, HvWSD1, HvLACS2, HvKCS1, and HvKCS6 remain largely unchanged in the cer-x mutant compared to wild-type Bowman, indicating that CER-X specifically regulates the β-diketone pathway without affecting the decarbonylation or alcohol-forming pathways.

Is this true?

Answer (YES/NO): NO